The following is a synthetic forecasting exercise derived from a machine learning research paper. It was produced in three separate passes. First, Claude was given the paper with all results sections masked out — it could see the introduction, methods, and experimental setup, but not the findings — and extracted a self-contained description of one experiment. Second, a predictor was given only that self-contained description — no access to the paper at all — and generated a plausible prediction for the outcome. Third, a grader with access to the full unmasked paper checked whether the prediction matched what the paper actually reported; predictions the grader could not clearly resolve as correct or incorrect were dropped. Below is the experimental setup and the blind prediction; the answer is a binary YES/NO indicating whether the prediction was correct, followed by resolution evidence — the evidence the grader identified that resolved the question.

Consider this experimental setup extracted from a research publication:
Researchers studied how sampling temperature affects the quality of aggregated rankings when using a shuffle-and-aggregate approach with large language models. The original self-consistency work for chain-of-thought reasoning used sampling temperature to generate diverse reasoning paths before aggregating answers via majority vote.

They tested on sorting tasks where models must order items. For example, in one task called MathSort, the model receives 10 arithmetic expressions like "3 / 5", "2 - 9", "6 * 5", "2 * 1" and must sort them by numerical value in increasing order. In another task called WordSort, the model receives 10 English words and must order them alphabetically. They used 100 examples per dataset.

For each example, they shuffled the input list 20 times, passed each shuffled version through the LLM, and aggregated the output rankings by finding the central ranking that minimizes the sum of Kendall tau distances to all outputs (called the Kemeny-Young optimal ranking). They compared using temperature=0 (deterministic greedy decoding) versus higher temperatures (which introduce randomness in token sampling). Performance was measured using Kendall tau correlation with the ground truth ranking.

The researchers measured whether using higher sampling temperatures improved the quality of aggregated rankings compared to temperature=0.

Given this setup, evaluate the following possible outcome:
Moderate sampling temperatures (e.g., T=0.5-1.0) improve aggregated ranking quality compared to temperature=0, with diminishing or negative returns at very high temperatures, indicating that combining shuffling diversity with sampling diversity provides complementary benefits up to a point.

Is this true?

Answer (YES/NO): NO